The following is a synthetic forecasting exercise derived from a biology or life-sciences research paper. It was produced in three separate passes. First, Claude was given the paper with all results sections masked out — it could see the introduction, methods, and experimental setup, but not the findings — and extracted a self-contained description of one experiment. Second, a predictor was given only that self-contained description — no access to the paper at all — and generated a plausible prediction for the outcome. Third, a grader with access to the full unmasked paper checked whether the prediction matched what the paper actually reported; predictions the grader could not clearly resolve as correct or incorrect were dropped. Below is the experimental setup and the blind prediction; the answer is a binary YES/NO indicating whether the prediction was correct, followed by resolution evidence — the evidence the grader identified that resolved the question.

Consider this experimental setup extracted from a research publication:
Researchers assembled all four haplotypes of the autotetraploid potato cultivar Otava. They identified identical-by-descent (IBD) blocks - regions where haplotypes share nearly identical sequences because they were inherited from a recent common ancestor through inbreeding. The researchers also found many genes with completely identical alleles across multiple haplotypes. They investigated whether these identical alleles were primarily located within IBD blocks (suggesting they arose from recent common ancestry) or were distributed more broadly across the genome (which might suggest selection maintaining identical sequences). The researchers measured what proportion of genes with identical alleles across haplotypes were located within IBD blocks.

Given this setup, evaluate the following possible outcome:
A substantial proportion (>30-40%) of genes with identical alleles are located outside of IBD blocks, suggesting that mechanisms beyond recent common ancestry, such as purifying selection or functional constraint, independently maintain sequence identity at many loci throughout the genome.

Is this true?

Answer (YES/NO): YES